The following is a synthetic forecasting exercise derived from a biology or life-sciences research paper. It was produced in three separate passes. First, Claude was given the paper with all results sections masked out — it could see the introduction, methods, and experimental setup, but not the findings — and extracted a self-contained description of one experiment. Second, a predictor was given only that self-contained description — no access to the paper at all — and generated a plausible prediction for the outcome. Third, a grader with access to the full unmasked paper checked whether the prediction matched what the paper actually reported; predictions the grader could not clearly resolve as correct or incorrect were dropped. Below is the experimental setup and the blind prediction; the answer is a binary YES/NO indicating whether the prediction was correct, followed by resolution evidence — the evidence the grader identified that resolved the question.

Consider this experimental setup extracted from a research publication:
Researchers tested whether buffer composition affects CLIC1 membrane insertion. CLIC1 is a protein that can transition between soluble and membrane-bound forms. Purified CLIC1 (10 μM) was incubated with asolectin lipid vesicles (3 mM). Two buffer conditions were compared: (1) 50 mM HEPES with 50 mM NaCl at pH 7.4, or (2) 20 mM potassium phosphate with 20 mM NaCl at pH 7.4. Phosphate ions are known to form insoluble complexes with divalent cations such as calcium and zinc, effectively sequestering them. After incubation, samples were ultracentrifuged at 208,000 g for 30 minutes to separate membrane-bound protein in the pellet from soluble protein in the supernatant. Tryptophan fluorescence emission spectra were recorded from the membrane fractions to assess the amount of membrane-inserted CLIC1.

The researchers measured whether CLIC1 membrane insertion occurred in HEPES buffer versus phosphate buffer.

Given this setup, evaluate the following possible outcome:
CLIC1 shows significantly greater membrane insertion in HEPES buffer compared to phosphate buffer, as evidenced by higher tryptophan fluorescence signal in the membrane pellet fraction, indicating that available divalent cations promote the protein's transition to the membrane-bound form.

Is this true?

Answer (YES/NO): YES